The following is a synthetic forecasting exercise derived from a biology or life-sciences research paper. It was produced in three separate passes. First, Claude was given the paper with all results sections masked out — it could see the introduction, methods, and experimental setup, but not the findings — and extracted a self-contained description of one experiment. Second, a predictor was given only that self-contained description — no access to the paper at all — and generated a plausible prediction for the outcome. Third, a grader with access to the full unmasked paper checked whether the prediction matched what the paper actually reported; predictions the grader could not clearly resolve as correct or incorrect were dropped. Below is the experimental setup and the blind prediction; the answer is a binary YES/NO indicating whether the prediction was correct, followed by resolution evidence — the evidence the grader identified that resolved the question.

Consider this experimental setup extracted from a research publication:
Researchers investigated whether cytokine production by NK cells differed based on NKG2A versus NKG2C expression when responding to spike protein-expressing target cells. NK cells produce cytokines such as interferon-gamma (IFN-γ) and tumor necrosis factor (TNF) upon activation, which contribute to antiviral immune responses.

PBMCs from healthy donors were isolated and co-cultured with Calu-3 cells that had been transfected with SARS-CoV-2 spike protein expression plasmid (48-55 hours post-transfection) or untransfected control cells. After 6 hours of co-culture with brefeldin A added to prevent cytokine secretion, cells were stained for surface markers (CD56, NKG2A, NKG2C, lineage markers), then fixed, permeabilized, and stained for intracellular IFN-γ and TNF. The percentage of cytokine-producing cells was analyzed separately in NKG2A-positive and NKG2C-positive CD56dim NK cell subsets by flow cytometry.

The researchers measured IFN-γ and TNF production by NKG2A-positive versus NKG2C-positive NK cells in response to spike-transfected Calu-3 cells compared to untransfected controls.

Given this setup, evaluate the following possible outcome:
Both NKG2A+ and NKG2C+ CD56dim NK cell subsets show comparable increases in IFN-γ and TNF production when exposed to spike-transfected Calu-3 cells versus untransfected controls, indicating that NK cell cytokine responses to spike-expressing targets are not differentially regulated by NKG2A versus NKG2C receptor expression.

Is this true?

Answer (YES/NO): NO